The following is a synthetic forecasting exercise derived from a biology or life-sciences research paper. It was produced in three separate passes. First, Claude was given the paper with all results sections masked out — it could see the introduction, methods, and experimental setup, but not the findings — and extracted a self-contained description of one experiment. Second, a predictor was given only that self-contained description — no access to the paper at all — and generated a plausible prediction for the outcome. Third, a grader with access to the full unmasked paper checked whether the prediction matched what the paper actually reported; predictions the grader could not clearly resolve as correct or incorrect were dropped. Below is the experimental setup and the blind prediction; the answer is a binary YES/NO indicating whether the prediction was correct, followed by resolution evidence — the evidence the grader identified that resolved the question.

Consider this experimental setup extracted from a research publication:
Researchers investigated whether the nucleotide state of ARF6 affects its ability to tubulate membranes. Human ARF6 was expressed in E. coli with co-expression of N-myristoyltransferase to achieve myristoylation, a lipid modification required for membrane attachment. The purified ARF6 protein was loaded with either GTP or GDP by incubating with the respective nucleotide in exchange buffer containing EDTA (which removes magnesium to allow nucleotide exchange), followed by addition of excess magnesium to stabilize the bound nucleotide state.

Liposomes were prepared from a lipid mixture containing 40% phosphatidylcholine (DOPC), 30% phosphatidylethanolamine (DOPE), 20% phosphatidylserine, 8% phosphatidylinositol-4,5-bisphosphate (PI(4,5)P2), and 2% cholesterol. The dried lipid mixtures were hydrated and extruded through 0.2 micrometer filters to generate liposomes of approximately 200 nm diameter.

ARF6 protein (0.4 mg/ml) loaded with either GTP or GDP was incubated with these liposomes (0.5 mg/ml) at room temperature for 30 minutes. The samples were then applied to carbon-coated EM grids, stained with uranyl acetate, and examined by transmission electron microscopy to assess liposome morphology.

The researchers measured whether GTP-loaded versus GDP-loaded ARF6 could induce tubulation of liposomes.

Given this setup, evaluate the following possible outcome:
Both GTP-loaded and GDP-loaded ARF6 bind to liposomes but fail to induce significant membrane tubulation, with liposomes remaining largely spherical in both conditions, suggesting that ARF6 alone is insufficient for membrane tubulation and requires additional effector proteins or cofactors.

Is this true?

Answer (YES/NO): NO